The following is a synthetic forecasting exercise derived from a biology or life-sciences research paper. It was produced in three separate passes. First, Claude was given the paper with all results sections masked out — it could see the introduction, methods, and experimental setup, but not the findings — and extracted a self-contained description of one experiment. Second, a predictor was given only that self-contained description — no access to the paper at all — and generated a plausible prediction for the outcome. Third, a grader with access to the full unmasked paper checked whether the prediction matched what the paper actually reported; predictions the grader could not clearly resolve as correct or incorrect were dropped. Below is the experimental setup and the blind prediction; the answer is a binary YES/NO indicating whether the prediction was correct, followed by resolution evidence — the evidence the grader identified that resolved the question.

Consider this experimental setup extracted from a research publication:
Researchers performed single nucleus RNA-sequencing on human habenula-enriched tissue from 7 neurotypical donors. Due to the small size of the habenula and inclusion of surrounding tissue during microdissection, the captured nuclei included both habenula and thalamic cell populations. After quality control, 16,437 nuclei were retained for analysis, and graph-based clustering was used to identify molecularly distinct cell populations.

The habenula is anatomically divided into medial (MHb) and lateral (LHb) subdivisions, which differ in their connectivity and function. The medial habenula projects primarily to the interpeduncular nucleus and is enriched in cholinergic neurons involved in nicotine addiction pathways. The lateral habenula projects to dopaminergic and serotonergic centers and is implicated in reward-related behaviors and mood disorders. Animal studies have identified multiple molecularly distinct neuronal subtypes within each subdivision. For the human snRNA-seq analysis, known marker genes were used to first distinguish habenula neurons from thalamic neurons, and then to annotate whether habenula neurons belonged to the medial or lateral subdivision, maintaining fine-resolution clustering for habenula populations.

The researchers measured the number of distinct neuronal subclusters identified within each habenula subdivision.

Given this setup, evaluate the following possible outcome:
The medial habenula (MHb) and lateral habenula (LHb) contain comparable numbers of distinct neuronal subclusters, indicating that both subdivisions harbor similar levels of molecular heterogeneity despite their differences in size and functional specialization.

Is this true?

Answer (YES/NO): NO